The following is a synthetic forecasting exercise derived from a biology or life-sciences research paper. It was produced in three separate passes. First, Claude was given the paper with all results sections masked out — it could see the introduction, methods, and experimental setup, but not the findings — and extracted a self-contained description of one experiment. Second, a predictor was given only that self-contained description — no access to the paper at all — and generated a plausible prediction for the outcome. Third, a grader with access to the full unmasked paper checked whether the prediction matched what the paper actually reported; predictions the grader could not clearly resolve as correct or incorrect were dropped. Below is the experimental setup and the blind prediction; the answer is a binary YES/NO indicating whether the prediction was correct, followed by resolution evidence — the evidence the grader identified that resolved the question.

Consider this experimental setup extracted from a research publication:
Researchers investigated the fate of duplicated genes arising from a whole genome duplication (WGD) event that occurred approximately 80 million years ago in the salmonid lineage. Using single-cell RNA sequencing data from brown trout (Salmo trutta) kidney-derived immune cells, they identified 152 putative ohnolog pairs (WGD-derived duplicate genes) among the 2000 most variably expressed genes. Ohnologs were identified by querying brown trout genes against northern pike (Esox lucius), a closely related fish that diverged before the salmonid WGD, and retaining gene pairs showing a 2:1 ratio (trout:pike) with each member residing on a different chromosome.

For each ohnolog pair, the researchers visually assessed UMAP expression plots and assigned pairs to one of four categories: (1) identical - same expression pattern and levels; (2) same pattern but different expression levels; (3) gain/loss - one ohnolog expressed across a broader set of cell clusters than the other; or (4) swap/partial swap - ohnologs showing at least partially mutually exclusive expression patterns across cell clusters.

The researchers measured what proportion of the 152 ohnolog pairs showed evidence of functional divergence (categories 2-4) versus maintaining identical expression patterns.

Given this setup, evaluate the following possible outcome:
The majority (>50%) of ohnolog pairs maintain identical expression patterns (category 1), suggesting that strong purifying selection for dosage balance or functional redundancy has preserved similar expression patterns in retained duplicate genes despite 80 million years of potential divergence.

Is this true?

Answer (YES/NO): NO